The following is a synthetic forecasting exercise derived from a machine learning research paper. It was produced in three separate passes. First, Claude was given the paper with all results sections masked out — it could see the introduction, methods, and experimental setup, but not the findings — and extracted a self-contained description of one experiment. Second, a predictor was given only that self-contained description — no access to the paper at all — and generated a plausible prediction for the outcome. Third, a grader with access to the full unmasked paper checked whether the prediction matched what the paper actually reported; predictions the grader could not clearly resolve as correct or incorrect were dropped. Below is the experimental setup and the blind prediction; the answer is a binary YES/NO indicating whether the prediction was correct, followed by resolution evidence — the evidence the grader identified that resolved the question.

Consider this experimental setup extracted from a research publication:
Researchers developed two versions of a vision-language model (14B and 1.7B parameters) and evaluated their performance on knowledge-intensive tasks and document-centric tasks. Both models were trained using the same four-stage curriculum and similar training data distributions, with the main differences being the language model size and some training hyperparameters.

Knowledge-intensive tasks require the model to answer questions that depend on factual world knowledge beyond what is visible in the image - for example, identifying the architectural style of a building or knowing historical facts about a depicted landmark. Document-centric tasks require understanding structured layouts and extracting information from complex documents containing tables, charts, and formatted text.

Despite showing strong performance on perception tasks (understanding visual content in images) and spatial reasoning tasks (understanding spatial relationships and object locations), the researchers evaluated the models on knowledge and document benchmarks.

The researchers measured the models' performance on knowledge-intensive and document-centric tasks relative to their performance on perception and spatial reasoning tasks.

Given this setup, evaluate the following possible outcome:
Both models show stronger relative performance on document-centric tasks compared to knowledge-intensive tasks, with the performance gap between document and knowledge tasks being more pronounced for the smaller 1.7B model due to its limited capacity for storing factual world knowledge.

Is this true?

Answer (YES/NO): NO